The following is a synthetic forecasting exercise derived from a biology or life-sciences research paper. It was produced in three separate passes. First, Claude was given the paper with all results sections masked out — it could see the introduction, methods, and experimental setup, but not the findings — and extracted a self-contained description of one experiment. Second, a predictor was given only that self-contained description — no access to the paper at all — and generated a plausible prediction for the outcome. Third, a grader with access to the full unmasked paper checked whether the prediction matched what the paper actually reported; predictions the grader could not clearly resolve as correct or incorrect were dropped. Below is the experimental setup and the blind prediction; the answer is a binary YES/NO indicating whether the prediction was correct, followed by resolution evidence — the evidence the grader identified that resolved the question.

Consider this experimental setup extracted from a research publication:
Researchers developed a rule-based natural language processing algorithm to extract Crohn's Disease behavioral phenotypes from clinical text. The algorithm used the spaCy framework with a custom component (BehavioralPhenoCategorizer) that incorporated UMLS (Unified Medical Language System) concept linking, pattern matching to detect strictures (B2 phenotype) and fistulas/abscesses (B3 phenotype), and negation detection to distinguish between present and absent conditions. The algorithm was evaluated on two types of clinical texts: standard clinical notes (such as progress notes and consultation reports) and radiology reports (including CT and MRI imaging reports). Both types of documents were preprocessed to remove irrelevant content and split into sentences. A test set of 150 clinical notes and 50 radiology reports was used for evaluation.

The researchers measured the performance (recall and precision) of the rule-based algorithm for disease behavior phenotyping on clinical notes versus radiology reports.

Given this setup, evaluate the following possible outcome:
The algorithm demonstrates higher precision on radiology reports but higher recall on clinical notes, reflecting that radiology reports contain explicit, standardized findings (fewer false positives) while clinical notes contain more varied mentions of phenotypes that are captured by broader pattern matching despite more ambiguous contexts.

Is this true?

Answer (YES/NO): NO